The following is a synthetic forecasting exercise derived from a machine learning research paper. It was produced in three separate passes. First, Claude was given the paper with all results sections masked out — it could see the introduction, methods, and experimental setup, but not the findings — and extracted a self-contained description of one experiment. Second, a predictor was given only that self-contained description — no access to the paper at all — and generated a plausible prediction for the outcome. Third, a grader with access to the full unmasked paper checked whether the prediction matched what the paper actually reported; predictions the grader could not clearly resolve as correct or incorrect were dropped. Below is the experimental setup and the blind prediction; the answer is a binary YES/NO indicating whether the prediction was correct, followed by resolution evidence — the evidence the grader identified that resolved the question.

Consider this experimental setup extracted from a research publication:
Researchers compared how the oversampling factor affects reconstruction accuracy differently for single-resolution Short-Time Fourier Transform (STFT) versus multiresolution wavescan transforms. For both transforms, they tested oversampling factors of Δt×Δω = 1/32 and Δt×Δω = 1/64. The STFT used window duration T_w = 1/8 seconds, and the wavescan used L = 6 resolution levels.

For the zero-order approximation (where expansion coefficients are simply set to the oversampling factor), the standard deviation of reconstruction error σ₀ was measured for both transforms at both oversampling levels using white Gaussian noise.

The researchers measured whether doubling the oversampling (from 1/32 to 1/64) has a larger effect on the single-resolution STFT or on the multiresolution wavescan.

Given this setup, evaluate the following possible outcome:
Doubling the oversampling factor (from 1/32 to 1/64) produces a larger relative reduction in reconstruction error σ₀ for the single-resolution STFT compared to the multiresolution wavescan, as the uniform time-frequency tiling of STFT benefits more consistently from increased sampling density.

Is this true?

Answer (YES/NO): YES